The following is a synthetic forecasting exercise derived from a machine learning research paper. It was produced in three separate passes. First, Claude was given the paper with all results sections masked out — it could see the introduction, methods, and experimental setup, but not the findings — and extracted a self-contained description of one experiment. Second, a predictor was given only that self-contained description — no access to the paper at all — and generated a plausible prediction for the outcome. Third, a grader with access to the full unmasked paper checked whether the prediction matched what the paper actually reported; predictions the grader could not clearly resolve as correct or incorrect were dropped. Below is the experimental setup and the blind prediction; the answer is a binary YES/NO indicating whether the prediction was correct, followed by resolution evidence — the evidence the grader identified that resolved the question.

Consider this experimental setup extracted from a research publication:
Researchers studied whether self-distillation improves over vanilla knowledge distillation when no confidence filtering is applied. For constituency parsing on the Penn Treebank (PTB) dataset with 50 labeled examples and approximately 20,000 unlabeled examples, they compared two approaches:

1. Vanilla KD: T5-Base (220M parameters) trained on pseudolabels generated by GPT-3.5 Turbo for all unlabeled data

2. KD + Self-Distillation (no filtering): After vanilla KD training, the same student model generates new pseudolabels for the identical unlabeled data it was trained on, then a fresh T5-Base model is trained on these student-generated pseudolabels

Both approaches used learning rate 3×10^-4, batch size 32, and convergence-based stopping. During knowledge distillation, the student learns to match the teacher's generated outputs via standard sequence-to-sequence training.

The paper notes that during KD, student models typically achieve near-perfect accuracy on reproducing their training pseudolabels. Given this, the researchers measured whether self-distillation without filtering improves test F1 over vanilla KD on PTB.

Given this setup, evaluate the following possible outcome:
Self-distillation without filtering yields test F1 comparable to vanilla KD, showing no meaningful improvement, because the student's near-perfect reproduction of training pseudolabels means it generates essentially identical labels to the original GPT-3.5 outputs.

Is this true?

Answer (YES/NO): NO